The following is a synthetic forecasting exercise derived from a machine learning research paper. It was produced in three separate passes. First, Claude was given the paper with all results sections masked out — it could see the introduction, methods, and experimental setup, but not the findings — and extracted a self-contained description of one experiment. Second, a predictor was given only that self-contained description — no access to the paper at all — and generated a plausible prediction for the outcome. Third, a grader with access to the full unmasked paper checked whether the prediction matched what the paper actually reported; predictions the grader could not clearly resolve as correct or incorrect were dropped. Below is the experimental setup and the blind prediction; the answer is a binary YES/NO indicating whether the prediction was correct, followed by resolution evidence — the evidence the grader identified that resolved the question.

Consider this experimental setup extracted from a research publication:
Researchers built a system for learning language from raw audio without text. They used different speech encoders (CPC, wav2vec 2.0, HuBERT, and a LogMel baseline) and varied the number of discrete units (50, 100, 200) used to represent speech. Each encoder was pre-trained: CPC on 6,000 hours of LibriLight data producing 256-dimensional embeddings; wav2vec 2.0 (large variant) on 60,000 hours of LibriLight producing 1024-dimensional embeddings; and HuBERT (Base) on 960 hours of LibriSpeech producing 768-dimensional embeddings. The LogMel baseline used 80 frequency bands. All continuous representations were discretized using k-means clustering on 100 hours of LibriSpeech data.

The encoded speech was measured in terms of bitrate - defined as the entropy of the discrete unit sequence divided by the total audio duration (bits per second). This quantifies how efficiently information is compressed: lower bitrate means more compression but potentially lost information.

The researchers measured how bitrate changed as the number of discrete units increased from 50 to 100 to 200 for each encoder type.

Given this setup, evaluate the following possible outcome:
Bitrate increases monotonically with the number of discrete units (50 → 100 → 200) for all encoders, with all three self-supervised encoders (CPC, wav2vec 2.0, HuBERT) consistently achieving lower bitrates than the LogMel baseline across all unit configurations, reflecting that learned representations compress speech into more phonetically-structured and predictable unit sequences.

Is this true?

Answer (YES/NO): YES